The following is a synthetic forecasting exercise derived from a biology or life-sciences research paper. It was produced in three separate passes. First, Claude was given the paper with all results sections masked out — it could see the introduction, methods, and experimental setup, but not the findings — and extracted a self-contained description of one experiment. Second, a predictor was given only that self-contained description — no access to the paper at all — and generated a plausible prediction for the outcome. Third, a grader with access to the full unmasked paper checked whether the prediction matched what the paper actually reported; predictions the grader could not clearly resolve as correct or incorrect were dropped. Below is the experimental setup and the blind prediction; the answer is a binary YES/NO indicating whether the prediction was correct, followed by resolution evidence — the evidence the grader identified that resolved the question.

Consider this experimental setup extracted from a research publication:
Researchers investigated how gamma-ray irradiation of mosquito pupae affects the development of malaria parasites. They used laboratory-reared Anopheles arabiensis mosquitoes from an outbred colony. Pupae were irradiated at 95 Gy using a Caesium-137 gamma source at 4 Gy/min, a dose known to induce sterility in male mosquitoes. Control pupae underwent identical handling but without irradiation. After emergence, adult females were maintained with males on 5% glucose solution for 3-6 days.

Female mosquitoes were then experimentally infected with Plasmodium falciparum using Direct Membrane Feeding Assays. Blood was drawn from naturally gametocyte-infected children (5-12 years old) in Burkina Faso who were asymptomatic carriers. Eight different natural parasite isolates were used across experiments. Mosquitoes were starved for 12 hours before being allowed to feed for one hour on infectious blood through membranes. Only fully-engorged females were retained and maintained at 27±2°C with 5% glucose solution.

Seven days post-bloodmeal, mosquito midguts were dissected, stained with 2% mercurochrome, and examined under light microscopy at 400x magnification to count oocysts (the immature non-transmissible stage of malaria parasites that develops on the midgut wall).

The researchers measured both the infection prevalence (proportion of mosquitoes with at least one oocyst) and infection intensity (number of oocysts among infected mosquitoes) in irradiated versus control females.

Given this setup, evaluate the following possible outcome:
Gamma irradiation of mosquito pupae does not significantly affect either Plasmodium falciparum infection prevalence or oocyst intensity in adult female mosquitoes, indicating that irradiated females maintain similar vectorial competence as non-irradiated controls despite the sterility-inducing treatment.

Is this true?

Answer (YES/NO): NO